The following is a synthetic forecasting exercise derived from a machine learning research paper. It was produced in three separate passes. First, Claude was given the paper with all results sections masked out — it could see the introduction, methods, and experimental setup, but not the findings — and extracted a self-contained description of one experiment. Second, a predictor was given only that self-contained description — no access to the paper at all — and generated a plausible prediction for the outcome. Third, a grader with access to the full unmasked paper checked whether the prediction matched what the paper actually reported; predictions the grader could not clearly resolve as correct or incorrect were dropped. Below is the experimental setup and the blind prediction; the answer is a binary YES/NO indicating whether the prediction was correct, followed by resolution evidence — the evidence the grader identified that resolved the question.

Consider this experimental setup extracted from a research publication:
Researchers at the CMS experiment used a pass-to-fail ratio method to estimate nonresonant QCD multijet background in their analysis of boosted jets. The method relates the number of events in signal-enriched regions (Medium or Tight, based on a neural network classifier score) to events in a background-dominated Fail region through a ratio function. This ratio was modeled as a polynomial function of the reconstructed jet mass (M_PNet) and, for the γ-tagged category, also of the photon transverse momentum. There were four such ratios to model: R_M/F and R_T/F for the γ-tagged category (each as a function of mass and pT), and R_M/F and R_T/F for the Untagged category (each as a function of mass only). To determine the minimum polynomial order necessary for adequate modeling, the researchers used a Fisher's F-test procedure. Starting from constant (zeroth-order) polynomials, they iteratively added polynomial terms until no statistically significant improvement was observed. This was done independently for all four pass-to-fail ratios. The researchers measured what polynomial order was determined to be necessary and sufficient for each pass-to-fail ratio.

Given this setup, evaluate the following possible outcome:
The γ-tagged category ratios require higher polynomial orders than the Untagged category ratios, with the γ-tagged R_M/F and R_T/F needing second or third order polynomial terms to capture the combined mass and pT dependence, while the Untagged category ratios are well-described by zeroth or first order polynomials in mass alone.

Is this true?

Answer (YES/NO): NO